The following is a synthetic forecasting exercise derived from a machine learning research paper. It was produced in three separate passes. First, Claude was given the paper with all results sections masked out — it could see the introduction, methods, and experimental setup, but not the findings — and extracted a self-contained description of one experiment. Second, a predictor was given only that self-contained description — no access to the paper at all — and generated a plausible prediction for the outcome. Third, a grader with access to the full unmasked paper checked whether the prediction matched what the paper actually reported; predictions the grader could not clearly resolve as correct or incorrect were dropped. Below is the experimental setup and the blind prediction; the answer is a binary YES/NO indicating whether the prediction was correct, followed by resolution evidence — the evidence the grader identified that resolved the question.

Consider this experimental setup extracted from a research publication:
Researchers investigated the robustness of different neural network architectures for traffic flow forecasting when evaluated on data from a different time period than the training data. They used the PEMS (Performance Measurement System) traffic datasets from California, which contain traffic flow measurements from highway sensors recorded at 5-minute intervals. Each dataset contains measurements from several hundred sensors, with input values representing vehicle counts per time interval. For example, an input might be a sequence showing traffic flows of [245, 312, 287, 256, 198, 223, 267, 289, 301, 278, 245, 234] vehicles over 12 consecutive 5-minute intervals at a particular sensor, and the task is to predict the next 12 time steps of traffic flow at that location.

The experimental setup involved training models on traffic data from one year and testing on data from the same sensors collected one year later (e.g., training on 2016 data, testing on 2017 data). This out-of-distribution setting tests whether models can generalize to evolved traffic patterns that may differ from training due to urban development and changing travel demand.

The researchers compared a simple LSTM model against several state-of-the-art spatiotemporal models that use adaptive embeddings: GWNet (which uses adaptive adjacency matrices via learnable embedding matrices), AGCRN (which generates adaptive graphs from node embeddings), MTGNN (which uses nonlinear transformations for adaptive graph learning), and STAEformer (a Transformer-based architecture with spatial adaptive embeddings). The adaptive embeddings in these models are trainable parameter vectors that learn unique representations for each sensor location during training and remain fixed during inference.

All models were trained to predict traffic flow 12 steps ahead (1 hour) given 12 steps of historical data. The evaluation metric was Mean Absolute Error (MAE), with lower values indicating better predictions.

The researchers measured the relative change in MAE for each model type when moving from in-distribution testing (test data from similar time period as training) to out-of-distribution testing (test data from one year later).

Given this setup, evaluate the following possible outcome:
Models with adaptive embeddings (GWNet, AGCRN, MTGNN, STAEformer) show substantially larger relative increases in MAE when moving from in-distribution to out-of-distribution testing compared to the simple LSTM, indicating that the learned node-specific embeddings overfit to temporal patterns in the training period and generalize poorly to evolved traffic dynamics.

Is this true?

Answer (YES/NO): YES